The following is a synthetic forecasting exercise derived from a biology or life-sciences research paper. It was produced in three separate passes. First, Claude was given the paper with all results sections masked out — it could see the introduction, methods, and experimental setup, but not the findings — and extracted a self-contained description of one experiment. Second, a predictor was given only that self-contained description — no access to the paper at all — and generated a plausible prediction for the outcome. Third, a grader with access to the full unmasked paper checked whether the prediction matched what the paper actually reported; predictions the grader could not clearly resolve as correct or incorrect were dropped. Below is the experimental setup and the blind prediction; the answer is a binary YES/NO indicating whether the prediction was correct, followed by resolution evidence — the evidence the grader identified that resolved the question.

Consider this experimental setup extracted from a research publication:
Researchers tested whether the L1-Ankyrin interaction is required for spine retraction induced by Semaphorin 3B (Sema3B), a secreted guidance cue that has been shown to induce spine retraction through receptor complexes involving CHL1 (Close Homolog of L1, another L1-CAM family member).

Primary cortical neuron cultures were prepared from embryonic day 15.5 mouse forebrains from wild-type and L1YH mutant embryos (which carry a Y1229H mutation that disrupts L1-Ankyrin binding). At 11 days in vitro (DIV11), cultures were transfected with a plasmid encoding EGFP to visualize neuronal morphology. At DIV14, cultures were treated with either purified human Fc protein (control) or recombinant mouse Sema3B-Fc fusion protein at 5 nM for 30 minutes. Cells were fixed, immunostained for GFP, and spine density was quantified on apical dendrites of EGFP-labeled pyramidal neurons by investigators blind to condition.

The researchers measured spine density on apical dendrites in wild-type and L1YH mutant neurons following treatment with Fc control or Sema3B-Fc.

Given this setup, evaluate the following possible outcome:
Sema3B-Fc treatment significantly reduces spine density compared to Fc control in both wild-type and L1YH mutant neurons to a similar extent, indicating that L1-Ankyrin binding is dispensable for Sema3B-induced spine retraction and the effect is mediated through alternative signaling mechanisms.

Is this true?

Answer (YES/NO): NO